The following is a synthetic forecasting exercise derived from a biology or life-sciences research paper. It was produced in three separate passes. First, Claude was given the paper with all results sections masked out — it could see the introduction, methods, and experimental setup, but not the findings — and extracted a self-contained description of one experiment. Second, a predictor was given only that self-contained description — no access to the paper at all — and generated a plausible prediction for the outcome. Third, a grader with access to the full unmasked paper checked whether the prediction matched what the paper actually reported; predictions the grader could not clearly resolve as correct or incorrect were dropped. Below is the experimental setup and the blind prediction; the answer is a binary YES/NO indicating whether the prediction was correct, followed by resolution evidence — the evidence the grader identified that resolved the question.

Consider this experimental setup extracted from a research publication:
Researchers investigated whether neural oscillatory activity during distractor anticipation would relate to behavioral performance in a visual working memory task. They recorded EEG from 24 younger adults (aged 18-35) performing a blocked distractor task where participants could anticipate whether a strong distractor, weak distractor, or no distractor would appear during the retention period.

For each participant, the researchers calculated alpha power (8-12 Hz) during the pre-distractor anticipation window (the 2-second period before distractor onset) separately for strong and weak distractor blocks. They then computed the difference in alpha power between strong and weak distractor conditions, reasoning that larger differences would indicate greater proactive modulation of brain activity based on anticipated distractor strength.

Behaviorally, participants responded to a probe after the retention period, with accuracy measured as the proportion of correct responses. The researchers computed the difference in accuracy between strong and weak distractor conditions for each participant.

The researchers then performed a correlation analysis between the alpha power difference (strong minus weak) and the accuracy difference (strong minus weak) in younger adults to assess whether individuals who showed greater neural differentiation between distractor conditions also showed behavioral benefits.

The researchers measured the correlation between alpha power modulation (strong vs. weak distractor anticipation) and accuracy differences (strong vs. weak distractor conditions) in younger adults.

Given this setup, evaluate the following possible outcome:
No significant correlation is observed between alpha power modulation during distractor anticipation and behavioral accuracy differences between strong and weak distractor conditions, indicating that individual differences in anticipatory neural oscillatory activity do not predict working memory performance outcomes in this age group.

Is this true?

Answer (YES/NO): NO